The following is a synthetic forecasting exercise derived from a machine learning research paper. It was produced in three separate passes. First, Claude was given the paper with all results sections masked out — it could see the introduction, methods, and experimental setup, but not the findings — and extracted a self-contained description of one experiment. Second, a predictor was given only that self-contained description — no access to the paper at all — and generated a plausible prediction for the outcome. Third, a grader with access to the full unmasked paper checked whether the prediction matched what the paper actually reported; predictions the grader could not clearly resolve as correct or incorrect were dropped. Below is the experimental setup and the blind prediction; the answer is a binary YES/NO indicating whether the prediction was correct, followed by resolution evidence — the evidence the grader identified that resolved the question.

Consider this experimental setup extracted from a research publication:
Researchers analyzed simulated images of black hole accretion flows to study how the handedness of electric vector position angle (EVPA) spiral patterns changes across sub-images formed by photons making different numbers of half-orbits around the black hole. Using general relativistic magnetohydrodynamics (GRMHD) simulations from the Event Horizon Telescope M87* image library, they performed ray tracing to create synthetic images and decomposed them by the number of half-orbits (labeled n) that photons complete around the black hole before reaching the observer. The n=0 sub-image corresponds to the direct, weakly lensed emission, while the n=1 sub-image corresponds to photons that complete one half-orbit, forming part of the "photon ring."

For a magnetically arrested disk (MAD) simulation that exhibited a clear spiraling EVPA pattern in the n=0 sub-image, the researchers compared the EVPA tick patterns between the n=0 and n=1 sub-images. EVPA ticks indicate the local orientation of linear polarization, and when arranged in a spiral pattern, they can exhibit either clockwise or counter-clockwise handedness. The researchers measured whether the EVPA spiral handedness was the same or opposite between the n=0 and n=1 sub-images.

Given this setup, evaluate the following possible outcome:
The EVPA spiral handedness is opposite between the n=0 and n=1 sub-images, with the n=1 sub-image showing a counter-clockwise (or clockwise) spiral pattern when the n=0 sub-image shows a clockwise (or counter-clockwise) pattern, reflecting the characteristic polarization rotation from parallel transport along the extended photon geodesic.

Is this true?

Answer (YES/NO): YES